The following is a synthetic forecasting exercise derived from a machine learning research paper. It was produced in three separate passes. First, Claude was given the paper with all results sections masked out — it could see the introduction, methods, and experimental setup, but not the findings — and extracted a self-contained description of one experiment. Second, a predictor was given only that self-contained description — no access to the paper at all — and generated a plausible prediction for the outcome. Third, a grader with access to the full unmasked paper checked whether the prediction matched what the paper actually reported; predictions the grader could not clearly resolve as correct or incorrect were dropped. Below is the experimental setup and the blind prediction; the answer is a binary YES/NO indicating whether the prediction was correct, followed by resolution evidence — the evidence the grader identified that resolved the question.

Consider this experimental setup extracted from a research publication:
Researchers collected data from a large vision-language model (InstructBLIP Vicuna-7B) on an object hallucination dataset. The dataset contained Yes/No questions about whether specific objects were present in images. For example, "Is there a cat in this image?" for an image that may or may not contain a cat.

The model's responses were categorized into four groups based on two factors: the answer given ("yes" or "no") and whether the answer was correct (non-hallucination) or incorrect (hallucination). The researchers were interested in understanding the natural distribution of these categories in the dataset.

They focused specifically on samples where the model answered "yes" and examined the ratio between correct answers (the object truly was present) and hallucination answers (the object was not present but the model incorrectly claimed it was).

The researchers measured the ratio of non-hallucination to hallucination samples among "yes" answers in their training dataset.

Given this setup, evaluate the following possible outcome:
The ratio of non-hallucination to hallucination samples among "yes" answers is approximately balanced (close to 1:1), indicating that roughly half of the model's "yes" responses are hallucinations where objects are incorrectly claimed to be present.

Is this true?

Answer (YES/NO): NO